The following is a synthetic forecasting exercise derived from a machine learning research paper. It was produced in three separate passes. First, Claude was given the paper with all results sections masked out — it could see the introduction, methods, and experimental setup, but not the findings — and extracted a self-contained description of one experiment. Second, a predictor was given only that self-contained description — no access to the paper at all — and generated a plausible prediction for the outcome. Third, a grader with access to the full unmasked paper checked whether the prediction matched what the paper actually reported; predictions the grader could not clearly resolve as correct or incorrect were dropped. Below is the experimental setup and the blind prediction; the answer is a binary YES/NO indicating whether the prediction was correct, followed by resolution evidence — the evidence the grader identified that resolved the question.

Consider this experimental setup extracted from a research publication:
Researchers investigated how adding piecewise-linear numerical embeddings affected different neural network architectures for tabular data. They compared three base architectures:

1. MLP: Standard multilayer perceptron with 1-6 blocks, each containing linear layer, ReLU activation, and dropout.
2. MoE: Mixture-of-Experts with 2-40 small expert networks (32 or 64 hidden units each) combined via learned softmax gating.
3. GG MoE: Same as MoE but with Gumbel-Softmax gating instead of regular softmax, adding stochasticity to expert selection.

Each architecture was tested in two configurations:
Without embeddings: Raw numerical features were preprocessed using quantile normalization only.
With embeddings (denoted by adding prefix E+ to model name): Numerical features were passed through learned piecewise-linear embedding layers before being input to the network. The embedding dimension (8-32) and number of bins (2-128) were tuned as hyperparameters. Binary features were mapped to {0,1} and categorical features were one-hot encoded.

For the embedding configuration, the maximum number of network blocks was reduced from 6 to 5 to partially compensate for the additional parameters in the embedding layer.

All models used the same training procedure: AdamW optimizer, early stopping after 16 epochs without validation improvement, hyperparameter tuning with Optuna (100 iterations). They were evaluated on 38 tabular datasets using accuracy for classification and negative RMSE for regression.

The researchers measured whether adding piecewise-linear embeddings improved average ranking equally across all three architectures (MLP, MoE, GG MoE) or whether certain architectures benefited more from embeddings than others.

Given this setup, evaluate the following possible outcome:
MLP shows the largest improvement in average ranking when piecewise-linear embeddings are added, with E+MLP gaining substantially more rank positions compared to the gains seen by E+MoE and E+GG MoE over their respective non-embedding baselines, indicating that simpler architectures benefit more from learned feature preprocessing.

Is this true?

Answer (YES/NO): NO